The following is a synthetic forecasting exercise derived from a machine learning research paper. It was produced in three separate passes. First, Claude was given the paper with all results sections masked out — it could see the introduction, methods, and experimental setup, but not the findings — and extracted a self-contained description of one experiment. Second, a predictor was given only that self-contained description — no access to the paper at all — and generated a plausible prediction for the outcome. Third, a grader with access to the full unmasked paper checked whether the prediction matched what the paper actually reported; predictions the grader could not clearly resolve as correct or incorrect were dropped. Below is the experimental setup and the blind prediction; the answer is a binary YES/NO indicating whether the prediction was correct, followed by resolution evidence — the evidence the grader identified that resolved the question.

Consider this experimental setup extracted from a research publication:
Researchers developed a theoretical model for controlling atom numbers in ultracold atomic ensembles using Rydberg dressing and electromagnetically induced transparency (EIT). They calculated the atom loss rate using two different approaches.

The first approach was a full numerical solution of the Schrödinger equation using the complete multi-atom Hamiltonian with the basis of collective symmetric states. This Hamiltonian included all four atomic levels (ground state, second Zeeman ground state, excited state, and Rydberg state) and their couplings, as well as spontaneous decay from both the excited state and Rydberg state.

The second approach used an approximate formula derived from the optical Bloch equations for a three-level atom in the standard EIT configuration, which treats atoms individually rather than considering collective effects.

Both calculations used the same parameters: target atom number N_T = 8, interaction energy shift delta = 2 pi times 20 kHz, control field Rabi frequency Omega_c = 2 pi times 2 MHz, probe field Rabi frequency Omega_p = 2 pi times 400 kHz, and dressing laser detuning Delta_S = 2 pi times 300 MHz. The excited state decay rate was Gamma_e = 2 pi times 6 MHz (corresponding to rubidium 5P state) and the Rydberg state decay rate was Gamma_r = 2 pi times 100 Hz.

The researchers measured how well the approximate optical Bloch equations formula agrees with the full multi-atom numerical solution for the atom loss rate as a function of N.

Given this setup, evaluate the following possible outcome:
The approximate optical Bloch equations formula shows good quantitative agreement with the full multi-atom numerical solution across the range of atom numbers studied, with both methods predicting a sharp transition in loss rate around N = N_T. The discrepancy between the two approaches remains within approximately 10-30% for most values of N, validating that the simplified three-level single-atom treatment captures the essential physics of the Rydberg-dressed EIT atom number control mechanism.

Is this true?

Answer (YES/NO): NO